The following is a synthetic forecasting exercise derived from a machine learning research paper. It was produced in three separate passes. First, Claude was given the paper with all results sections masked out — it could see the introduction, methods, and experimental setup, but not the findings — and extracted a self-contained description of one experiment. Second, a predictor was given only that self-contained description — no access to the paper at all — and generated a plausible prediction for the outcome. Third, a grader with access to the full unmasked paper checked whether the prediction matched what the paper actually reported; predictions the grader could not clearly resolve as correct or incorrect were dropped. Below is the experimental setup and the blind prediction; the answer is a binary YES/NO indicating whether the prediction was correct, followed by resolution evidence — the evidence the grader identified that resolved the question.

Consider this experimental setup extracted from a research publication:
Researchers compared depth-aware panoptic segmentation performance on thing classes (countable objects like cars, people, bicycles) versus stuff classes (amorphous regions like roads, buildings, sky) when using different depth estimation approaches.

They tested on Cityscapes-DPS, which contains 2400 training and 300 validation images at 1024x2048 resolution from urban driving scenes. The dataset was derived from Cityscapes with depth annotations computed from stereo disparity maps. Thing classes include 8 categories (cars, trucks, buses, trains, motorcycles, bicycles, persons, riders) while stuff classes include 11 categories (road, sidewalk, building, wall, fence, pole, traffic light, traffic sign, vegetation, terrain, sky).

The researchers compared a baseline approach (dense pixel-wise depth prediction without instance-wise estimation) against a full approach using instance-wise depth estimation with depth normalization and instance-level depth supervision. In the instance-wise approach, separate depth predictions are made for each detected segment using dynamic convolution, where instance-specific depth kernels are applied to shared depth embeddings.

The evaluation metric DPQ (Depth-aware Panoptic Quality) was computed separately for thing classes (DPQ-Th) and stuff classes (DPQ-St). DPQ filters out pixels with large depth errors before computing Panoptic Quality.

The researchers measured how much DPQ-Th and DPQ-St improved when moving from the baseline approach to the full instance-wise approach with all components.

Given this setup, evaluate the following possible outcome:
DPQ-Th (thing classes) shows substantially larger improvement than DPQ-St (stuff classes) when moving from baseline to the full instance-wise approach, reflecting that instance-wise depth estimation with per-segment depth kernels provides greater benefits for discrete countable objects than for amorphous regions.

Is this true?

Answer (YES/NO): YES